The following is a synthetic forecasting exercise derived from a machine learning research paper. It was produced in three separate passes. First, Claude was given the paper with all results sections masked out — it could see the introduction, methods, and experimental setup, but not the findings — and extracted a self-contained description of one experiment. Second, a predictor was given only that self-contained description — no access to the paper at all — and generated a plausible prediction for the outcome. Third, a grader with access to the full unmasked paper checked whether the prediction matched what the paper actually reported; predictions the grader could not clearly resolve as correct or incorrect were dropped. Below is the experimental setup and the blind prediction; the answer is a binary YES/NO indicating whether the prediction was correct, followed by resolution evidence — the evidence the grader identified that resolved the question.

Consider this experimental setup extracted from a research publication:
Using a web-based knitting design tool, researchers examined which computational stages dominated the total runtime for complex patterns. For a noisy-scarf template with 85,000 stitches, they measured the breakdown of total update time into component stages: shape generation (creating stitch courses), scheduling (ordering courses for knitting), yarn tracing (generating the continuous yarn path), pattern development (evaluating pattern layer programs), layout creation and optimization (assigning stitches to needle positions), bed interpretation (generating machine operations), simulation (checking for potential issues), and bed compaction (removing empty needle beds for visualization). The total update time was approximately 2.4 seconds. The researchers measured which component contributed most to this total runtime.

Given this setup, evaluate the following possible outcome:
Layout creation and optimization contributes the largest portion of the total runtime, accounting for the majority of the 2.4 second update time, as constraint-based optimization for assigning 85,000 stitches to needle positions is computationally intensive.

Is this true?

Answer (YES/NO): NO